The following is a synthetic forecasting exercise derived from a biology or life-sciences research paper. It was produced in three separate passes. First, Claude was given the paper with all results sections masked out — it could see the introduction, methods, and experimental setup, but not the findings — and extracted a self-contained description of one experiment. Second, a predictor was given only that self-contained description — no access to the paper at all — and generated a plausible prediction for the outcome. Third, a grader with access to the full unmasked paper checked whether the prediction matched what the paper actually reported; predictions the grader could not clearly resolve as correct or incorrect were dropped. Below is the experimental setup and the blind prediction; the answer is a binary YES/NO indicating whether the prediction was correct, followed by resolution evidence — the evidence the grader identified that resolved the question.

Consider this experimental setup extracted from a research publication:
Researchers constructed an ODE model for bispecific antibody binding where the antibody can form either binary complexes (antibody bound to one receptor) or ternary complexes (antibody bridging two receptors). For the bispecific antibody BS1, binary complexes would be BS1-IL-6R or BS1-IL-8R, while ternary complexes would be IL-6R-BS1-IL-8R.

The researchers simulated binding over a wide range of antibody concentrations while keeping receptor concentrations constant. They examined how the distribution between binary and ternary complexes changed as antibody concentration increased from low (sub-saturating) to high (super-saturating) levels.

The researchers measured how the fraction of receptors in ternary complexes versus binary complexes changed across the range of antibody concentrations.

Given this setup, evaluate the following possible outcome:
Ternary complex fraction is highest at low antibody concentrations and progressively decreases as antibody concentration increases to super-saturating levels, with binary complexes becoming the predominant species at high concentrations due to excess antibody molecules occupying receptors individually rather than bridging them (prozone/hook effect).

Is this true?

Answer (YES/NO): NO